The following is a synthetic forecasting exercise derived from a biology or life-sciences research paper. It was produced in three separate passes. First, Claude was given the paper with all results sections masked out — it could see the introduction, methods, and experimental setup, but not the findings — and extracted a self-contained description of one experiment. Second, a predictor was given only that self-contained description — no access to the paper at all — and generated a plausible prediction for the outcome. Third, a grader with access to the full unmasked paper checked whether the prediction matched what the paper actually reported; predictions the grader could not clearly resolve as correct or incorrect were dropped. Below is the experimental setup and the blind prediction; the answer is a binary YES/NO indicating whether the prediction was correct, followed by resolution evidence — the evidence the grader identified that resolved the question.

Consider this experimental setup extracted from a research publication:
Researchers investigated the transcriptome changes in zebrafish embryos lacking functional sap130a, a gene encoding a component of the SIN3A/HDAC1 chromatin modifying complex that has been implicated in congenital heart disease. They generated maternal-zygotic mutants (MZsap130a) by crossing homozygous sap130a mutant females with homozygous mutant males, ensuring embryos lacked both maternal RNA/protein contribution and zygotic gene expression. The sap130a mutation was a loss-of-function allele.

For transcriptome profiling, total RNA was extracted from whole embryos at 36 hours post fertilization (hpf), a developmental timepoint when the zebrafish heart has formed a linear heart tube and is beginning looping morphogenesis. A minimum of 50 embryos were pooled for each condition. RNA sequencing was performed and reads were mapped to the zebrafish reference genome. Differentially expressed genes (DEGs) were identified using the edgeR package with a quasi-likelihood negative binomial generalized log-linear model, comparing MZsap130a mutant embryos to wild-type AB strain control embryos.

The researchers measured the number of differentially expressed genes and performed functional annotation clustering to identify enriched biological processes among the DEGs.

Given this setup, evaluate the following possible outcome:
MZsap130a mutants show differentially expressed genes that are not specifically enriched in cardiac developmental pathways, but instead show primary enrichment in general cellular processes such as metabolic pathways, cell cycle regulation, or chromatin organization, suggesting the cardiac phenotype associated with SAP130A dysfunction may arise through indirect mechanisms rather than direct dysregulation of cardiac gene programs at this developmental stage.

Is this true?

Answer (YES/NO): NO